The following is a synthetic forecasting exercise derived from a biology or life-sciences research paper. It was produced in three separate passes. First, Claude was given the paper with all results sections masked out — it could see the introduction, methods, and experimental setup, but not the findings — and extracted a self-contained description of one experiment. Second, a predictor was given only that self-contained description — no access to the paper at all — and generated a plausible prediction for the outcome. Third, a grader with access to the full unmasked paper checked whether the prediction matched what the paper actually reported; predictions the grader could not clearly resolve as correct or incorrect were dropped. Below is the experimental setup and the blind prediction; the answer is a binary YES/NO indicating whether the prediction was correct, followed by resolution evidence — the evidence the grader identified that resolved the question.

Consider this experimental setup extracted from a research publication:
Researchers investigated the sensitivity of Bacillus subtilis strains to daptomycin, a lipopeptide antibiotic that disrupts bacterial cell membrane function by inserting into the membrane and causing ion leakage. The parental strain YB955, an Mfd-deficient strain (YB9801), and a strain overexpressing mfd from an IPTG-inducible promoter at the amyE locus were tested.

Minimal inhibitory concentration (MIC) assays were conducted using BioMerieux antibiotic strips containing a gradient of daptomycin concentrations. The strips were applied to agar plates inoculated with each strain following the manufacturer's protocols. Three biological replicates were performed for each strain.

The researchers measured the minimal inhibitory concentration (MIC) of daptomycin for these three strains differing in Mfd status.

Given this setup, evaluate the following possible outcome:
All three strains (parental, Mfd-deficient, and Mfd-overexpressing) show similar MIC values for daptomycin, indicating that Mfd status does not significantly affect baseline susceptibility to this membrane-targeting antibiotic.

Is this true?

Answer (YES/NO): NO